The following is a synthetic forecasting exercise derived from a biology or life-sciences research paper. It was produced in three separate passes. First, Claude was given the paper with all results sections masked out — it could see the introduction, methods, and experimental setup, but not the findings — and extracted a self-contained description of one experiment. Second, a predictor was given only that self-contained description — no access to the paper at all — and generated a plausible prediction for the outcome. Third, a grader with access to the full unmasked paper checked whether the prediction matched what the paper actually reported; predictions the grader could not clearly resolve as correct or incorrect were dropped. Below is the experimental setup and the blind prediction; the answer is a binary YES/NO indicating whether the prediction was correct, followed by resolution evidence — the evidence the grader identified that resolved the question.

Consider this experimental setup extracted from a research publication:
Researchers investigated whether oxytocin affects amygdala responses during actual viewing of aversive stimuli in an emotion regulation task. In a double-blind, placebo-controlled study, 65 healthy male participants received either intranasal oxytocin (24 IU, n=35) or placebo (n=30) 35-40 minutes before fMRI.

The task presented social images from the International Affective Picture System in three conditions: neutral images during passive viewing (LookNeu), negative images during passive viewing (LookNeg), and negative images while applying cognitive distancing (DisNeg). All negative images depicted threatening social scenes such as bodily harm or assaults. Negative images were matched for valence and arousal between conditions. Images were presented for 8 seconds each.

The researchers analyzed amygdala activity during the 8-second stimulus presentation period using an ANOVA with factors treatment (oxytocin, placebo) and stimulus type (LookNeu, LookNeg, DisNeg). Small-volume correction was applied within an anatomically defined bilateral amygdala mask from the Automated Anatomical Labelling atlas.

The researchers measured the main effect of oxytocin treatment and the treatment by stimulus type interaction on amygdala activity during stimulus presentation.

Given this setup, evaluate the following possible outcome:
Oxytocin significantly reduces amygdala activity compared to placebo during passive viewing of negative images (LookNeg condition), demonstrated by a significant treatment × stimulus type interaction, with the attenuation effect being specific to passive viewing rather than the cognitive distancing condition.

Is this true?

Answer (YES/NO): NO